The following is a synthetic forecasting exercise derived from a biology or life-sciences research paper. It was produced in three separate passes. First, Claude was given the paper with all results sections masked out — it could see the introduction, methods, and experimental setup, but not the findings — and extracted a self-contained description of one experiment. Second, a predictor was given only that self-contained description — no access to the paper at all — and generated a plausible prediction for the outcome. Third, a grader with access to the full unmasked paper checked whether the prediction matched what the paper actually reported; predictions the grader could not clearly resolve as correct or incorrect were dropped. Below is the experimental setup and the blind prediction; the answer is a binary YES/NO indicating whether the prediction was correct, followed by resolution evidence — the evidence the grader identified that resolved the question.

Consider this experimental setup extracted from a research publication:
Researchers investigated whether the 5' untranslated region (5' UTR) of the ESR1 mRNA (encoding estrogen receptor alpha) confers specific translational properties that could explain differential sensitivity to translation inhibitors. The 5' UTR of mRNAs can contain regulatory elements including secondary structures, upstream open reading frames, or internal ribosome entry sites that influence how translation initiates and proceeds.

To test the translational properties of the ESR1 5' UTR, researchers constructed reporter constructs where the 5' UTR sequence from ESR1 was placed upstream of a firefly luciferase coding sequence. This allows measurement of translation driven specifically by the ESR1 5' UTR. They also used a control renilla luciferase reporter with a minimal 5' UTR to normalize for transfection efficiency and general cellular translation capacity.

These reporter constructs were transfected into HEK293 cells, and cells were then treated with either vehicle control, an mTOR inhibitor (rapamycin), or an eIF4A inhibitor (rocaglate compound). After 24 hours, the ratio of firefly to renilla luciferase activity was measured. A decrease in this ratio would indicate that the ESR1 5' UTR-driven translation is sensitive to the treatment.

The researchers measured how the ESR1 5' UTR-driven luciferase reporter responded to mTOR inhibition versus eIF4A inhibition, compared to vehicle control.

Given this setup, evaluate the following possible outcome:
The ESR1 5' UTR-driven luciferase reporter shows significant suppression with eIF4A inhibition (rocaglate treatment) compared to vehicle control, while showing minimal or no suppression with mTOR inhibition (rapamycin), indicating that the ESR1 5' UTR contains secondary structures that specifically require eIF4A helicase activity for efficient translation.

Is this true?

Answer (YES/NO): YES